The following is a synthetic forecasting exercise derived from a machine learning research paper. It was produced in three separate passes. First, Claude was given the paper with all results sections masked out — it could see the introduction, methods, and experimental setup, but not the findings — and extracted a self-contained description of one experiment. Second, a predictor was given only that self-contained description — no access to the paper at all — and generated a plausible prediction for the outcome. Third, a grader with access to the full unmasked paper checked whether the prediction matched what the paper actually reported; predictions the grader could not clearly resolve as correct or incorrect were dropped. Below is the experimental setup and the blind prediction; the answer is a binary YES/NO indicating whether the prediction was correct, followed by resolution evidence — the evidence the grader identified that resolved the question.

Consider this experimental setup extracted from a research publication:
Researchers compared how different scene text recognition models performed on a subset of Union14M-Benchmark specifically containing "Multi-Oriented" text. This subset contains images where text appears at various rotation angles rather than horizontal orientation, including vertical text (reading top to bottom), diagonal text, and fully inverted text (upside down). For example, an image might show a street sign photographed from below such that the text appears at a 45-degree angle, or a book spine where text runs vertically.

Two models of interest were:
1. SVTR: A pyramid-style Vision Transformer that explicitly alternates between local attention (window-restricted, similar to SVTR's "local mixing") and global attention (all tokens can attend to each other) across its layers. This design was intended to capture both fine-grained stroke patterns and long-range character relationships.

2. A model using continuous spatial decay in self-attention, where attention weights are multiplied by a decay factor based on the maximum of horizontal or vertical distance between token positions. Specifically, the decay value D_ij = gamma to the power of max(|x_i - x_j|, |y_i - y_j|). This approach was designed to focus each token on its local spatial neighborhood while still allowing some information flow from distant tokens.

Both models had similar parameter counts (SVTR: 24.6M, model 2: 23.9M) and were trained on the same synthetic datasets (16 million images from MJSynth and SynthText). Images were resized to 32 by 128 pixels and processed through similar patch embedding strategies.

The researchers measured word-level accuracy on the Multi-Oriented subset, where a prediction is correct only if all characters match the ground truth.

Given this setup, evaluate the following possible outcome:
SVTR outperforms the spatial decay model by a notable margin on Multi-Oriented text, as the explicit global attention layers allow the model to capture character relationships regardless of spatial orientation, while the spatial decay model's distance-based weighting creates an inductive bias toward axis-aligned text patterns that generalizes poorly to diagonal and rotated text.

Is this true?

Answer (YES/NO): YES